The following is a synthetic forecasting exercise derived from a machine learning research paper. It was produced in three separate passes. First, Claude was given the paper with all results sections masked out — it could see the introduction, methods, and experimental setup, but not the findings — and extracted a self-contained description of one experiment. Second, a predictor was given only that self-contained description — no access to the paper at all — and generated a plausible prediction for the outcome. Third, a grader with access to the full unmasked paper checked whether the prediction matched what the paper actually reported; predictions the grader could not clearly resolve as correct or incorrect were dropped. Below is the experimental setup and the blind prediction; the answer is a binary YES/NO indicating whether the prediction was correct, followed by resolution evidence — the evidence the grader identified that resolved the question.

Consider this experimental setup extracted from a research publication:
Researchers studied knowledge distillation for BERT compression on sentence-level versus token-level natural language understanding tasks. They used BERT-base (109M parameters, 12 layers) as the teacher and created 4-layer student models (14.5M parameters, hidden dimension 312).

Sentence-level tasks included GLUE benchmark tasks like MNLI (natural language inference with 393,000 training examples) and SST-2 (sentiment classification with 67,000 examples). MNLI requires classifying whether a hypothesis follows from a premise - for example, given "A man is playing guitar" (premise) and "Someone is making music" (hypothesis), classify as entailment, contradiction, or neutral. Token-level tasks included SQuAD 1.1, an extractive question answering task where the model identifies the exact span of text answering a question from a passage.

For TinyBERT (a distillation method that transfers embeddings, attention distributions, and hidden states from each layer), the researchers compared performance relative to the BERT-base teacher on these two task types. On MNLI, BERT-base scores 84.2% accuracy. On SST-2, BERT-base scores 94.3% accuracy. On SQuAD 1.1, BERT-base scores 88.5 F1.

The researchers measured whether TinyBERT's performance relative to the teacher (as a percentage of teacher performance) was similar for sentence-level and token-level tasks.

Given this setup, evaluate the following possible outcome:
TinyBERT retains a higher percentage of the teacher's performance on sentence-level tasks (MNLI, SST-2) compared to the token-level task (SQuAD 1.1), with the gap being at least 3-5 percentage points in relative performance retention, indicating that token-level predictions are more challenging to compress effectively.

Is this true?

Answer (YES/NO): YES